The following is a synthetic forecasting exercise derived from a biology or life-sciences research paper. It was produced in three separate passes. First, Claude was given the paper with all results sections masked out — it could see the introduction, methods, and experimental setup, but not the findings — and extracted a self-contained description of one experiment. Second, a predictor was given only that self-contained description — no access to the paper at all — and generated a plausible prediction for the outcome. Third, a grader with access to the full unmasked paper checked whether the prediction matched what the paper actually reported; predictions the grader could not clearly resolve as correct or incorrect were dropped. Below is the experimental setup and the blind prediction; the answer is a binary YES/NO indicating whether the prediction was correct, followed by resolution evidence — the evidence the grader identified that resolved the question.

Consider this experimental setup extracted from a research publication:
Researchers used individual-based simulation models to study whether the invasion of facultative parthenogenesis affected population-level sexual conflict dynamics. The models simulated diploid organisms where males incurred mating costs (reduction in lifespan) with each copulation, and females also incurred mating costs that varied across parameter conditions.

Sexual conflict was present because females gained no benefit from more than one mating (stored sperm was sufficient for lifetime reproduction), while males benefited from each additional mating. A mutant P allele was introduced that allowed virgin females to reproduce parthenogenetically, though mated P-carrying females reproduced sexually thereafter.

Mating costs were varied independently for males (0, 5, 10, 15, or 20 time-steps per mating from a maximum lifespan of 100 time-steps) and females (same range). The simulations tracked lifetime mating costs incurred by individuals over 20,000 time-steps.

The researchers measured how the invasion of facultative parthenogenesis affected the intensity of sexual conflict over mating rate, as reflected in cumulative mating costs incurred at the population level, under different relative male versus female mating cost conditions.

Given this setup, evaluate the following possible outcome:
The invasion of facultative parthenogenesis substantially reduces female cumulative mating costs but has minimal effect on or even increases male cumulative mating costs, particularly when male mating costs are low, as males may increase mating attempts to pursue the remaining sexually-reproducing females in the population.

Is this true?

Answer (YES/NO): NO